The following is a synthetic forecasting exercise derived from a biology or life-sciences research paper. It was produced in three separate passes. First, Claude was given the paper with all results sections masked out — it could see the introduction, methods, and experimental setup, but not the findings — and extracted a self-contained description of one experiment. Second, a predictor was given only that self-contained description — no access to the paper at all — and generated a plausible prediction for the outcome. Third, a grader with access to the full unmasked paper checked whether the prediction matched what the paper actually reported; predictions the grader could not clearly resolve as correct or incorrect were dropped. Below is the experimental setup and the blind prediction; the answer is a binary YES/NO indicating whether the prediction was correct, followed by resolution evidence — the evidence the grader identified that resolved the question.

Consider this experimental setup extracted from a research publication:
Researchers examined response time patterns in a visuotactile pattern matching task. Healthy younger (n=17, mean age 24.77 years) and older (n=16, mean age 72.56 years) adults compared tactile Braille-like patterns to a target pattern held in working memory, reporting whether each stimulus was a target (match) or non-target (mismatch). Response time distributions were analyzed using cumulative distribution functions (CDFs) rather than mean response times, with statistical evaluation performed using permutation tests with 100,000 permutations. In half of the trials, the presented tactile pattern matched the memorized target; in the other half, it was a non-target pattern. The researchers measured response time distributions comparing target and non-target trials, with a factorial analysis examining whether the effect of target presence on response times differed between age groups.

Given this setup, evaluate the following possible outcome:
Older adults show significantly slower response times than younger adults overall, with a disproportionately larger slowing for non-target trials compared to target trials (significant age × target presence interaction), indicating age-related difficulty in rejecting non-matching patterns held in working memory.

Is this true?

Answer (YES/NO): NO